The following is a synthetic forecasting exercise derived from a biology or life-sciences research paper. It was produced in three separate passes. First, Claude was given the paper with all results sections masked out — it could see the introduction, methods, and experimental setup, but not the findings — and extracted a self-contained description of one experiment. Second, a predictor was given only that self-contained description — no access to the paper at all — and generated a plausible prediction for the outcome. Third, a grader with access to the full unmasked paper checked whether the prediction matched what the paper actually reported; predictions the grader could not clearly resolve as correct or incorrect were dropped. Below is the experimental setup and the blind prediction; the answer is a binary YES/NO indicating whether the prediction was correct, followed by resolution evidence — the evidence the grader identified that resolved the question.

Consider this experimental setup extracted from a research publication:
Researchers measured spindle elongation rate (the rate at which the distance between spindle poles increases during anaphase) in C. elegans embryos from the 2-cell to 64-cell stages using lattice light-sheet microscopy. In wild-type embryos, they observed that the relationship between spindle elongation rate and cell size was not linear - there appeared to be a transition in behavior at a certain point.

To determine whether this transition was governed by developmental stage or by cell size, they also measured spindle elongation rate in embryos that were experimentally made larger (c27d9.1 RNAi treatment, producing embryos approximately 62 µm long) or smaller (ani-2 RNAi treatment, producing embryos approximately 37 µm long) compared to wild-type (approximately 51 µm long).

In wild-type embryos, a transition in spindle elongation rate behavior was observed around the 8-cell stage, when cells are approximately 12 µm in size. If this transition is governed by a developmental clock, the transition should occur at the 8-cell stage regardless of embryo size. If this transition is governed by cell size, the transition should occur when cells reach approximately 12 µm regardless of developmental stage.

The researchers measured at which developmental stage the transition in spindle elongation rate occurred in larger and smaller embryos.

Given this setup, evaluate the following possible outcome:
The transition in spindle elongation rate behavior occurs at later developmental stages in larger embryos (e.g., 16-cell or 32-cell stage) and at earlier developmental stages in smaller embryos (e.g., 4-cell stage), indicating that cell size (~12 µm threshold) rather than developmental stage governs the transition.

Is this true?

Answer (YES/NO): YES